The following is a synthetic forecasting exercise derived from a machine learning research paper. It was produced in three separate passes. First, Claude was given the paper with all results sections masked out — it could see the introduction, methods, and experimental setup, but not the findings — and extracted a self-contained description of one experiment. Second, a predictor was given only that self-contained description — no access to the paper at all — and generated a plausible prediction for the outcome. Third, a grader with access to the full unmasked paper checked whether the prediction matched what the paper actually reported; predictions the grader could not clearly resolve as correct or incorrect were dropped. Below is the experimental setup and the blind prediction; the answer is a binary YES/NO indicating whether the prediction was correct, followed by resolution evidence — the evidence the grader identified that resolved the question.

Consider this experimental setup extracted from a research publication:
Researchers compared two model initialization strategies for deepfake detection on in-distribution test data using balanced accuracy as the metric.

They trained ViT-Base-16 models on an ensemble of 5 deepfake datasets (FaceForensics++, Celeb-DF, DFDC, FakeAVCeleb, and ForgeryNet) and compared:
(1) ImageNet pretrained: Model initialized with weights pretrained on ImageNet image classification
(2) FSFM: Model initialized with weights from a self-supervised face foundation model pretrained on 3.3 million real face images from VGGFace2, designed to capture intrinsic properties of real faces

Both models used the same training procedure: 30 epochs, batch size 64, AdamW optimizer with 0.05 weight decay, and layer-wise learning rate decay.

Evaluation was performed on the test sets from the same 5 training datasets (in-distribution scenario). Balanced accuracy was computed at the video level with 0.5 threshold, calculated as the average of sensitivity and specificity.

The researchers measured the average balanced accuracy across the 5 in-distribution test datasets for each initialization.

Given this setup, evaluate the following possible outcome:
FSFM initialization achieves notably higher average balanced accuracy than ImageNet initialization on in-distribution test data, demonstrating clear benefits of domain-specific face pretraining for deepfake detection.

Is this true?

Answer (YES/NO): NO